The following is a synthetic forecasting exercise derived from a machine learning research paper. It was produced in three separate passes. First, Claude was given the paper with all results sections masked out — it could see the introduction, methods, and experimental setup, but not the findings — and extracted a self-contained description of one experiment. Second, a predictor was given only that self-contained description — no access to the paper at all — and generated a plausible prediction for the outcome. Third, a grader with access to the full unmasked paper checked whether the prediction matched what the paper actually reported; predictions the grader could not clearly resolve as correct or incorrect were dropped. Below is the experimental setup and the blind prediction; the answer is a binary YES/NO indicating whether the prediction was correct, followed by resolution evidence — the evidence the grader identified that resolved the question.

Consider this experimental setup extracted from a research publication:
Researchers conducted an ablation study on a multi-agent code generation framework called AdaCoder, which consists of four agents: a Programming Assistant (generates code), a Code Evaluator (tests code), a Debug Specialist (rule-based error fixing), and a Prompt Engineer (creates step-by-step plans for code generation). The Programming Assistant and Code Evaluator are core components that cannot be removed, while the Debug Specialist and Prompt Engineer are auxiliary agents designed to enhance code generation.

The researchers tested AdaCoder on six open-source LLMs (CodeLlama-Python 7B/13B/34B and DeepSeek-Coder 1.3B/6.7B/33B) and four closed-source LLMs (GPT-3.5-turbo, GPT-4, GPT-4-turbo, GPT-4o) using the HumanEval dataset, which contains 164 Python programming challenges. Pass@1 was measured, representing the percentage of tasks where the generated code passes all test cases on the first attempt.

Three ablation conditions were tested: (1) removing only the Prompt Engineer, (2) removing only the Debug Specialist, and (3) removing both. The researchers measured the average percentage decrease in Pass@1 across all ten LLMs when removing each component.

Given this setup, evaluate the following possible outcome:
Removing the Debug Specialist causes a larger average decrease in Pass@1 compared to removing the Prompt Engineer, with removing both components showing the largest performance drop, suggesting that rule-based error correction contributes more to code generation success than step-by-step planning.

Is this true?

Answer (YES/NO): NO